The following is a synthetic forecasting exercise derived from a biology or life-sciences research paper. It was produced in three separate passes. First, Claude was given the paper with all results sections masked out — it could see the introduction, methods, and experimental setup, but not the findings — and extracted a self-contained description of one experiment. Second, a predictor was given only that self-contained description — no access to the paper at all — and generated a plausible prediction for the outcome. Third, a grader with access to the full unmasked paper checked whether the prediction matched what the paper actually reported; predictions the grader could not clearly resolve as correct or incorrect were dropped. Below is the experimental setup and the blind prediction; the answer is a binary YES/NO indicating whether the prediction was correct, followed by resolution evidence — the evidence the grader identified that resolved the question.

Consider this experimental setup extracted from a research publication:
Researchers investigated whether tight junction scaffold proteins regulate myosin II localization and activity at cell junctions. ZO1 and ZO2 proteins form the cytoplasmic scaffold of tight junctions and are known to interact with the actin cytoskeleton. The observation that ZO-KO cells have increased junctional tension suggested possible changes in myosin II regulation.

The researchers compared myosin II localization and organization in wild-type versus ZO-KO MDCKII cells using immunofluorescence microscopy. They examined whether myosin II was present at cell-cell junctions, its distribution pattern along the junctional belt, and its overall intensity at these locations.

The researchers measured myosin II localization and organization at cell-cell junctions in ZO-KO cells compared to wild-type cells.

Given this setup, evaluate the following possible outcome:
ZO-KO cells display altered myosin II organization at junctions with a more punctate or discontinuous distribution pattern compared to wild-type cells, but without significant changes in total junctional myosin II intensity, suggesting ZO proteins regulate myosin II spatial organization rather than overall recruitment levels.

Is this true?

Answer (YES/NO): NO